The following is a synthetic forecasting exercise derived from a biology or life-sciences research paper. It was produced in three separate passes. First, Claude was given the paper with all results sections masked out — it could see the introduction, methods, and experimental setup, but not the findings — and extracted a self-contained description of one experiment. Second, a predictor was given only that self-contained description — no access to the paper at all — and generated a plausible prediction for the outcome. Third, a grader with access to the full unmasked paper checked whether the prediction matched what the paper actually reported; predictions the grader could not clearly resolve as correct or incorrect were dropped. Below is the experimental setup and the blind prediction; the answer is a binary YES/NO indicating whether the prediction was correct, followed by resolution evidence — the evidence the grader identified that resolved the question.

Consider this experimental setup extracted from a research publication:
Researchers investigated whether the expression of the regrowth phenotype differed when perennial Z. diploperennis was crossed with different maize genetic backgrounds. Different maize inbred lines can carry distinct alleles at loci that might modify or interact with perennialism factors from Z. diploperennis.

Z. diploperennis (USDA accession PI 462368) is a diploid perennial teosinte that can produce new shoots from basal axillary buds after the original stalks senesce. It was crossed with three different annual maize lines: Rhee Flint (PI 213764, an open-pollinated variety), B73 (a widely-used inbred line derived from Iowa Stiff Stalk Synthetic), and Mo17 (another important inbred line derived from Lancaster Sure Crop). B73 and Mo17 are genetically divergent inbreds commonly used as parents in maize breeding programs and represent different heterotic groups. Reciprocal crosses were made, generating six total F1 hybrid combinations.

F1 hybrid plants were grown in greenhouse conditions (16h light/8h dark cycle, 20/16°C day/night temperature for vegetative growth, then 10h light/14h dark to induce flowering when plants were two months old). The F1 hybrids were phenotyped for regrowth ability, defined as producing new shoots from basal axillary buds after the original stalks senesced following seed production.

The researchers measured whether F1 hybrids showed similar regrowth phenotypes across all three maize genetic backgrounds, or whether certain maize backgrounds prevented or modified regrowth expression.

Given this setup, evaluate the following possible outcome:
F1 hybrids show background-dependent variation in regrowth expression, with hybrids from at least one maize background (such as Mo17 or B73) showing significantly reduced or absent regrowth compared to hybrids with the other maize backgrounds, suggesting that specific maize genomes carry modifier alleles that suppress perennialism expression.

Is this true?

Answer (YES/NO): NO